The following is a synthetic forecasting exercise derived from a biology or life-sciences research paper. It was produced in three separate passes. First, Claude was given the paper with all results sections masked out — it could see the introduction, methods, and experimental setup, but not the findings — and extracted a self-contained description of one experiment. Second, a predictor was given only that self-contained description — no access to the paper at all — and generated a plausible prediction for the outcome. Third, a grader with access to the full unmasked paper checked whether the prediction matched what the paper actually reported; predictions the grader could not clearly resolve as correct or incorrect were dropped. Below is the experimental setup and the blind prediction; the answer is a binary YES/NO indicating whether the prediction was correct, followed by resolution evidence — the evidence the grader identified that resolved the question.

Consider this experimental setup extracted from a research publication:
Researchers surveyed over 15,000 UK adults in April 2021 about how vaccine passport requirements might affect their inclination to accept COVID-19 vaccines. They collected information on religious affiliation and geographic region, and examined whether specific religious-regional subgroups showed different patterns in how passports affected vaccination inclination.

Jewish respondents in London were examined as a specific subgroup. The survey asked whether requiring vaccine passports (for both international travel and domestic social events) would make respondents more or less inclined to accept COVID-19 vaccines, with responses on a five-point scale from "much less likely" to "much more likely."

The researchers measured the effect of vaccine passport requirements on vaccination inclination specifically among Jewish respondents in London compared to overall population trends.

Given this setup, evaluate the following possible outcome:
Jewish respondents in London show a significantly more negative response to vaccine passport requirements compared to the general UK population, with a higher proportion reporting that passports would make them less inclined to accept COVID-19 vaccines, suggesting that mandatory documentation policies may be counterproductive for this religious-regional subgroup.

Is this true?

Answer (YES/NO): NO